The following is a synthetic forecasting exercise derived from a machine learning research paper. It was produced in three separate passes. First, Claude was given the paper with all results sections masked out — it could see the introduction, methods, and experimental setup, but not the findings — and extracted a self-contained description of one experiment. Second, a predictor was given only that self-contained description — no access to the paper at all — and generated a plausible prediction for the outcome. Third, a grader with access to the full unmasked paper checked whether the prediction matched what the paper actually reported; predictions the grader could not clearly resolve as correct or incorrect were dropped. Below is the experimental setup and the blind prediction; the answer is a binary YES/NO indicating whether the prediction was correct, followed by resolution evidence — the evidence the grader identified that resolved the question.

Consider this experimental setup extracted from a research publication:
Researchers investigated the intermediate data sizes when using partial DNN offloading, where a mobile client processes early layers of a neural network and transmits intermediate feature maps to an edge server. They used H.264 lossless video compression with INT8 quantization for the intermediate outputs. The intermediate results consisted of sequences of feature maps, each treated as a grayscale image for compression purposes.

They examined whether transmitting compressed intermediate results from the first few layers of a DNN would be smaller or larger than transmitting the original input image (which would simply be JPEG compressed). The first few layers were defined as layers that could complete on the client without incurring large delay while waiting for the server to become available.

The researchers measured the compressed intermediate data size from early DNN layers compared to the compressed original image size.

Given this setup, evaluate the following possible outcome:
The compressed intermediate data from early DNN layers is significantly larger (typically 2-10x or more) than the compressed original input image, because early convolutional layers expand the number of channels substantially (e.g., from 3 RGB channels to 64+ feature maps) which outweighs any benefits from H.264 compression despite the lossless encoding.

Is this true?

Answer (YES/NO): NO